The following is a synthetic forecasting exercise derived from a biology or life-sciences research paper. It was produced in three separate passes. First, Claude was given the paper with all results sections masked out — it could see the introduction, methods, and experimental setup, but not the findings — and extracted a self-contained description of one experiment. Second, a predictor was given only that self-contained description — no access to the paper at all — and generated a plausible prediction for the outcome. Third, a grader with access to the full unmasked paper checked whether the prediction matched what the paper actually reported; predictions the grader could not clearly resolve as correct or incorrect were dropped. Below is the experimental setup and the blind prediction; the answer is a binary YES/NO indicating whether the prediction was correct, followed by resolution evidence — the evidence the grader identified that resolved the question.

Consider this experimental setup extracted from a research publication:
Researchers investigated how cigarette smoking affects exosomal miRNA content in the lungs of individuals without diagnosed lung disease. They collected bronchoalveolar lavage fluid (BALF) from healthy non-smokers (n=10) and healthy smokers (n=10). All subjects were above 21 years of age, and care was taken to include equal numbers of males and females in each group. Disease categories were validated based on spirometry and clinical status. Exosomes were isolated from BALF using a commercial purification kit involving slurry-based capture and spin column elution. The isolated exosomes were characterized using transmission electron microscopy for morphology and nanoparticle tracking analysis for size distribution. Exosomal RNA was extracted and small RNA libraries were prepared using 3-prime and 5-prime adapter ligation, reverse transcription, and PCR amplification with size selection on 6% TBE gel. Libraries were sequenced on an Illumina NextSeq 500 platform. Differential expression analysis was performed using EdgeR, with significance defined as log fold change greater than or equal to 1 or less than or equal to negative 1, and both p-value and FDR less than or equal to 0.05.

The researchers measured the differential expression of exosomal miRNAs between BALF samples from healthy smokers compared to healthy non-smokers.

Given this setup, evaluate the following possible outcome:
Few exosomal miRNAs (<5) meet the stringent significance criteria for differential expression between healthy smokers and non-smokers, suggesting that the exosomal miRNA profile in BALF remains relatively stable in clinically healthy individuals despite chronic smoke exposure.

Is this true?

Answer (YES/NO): YES